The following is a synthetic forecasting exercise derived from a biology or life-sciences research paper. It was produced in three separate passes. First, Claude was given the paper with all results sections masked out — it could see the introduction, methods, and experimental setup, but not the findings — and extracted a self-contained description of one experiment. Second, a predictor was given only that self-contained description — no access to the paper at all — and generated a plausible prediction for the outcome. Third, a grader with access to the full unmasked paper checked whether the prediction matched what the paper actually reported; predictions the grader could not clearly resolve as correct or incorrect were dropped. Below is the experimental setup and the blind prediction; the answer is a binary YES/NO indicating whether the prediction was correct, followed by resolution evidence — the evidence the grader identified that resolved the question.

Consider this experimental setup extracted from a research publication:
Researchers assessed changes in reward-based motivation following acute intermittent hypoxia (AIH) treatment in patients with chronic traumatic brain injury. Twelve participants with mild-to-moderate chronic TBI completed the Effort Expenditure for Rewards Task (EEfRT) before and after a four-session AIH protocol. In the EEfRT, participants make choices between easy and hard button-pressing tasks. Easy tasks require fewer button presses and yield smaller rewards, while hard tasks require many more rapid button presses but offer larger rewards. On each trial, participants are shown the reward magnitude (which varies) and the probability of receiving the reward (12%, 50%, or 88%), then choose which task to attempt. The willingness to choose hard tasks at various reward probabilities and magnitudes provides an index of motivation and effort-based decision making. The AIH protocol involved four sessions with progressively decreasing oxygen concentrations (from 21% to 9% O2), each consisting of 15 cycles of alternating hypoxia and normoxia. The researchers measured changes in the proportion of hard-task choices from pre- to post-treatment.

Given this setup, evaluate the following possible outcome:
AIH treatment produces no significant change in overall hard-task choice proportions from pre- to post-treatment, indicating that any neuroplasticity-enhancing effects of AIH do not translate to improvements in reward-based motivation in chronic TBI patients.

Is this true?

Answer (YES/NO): YES